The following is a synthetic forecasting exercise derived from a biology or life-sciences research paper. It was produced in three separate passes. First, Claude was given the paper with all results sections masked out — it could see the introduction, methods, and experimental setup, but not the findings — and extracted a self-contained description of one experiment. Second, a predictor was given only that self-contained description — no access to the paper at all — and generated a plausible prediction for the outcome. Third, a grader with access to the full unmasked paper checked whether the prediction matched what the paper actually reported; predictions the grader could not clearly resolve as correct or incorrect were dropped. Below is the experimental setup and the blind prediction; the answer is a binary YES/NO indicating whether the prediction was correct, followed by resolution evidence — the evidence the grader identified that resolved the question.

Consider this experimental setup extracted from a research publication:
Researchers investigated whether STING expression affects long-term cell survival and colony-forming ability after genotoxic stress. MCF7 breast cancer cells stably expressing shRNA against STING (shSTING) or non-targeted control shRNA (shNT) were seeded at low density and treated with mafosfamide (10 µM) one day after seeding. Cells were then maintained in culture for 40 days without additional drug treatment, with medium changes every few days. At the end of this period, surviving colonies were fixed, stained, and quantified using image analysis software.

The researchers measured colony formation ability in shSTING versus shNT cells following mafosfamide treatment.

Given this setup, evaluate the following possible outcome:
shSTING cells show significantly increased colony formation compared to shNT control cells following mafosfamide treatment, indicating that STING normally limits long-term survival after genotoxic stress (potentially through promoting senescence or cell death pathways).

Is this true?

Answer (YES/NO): NO